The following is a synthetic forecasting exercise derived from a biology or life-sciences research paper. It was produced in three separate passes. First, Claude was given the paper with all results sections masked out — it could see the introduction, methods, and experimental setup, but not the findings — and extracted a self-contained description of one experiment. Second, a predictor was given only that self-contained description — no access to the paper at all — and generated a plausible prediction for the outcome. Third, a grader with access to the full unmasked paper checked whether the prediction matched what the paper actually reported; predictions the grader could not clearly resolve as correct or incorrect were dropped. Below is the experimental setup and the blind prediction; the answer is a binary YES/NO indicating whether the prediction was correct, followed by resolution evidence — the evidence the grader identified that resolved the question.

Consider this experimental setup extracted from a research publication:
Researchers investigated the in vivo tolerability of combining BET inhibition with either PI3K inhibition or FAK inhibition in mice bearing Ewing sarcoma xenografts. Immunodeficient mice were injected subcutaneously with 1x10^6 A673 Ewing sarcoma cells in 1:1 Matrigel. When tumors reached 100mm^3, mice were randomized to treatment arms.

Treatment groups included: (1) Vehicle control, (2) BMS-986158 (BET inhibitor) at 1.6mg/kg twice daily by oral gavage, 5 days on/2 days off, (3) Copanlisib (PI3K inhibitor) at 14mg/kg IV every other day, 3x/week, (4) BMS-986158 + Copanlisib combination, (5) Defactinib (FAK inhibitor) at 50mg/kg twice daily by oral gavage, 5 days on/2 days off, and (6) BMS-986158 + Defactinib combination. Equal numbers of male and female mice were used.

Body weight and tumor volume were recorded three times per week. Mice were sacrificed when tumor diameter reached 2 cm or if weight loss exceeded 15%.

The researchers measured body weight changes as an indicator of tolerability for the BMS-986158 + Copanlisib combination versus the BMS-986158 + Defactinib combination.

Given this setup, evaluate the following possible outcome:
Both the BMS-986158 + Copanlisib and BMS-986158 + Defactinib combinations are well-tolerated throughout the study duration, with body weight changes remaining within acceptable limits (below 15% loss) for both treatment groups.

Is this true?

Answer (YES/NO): NO